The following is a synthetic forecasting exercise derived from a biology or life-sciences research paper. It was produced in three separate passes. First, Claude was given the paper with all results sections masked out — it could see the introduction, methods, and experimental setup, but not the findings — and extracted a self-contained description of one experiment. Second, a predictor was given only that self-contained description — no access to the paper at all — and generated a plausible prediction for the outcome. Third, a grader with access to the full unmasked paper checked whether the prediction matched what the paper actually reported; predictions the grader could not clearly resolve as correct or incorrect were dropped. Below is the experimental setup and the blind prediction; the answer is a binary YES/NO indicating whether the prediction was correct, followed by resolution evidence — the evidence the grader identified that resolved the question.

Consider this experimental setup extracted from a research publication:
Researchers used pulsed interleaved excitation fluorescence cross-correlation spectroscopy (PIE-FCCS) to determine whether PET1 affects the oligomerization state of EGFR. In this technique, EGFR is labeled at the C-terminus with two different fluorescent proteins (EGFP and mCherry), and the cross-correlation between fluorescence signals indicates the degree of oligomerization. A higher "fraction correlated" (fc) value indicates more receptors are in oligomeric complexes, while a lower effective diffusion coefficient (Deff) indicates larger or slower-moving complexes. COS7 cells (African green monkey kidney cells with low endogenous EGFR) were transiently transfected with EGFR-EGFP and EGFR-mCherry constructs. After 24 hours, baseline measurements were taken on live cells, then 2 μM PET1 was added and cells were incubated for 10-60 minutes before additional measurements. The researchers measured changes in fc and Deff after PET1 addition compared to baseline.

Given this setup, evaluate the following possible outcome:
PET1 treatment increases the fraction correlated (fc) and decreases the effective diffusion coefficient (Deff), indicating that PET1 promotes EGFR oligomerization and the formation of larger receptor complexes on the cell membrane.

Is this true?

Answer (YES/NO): NO